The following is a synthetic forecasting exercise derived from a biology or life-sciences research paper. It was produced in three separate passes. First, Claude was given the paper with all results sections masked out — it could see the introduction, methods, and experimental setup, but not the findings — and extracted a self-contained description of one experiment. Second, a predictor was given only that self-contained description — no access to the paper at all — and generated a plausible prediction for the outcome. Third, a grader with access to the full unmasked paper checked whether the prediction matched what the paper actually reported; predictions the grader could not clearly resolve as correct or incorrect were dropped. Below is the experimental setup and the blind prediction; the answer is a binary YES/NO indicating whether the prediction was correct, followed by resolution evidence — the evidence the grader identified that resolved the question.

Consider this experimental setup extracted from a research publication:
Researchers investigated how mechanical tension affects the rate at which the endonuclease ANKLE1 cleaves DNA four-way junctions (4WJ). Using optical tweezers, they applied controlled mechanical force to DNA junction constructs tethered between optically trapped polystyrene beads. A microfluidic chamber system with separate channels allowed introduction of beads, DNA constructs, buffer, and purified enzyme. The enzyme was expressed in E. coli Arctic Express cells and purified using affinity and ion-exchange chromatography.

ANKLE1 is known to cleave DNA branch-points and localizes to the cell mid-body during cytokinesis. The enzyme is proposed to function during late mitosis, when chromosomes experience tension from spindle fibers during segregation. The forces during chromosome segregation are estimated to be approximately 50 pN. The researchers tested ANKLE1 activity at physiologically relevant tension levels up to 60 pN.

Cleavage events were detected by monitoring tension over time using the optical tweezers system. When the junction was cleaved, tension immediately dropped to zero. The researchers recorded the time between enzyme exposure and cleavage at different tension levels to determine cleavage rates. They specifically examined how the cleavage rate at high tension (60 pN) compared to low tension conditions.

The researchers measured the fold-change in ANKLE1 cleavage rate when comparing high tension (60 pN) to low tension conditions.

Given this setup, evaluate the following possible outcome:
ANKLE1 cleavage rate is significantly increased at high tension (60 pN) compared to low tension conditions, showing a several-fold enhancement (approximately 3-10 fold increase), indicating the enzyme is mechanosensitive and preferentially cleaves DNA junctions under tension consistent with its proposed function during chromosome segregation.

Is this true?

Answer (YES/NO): NO